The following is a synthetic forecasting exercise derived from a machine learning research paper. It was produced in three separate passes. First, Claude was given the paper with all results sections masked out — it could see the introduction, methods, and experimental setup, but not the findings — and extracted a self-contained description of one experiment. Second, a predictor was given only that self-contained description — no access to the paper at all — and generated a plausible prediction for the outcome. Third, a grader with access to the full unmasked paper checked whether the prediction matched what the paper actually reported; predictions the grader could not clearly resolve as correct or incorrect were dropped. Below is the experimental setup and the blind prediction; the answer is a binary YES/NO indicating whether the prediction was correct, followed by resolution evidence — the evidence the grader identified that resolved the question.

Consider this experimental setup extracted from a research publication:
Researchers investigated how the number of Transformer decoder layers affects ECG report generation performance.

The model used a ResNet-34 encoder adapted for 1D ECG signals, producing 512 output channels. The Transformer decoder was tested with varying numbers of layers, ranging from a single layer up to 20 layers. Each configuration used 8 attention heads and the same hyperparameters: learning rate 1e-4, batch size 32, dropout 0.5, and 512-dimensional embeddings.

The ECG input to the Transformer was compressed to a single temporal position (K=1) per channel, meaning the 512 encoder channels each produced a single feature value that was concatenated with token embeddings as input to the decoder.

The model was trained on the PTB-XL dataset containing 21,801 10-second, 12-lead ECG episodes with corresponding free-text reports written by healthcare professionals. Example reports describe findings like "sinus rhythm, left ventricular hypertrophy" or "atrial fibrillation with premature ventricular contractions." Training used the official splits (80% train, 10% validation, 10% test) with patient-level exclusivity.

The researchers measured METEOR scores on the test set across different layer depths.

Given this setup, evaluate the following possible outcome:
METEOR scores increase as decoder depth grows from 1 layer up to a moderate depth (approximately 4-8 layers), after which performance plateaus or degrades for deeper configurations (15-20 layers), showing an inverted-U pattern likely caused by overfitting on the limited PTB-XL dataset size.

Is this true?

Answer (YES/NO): NO